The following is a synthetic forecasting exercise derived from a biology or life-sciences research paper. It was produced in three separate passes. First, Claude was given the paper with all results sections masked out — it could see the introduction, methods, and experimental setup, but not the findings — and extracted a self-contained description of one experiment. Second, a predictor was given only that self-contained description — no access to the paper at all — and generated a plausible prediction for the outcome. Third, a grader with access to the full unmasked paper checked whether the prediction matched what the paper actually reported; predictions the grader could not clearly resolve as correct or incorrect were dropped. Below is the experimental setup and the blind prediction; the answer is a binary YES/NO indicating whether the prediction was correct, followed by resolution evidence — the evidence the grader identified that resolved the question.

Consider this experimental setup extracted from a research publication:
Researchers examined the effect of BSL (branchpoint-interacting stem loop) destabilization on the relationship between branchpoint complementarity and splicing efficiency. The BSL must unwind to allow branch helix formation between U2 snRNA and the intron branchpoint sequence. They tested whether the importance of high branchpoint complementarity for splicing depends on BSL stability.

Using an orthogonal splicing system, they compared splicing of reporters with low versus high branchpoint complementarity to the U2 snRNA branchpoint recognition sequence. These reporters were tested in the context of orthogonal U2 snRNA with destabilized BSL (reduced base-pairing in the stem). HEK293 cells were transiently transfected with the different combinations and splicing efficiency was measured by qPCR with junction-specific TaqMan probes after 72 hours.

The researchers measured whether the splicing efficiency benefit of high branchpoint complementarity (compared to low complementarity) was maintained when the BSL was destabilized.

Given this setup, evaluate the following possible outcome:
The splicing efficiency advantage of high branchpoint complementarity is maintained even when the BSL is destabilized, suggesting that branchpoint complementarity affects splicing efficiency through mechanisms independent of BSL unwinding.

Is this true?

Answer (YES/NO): NO